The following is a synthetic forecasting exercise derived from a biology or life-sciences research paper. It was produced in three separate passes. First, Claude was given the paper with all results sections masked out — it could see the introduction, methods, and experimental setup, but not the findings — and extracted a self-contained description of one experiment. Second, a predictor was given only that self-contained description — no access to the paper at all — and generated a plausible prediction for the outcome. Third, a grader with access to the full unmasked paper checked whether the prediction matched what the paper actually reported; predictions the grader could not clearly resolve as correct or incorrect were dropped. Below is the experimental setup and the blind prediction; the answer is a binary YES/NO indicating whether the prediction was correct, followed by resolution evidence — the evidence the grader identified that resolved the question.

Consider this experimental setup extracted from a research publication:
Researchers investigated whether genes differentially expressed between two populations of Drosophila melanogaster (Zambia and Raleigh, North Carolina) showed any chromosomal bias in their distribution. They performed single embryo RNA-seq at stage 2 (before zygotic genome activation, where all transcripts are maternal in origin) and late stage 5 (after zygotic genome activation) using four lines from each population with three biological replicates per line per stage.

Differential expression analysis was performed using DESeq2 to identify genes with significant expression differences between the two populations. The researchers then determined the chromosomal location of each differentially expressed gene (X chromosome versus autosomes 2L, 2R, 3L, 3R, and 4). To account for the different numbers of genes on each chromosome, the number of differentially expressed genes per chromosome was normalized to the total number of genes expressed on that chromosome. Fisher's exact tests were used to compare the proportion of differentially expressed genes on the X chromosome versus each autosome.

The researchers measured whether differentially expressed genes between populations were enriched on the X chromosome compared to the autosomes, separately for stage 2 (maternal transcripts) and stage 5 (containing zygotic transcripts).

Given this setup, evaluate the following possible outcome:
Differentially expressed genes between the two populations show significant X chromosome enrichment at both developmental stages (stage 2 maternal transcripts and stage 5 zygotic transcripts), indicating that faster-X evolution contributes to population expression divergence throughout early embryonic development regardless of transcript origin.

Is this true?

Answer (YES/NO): NO